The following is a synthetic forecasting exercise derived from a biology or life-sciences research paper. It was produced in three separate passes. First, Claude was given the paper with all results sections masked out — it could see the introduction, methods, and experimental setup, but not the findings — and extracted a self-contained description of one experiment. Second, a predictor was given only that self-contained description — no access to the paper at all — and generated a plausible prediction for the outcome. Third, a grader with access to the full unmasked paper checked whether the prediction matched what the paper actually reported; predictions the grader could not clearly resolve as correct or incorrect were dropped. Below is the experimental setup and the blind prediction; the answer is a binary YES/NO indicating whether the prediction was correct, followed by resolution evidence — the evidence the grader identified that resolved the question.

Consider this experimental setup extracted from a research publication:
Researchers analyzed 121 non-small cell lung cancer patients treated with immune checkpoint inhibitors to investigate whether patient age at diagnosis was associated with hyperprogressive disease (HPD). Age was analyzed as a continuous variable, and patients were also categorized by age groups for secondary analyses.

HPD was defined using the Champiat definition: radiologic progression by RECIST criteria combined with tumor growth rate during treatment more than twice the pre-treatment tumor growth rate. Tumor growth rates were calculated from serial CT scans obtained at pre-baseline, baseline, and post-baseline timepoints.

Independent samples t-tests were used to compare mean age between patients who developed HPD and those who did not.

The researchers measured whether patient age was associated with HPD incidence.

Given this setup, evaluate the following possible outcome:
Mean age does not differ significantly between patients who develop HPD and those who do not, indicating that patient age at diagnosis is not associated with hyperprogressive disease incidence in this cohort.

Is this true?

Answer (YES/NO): YES